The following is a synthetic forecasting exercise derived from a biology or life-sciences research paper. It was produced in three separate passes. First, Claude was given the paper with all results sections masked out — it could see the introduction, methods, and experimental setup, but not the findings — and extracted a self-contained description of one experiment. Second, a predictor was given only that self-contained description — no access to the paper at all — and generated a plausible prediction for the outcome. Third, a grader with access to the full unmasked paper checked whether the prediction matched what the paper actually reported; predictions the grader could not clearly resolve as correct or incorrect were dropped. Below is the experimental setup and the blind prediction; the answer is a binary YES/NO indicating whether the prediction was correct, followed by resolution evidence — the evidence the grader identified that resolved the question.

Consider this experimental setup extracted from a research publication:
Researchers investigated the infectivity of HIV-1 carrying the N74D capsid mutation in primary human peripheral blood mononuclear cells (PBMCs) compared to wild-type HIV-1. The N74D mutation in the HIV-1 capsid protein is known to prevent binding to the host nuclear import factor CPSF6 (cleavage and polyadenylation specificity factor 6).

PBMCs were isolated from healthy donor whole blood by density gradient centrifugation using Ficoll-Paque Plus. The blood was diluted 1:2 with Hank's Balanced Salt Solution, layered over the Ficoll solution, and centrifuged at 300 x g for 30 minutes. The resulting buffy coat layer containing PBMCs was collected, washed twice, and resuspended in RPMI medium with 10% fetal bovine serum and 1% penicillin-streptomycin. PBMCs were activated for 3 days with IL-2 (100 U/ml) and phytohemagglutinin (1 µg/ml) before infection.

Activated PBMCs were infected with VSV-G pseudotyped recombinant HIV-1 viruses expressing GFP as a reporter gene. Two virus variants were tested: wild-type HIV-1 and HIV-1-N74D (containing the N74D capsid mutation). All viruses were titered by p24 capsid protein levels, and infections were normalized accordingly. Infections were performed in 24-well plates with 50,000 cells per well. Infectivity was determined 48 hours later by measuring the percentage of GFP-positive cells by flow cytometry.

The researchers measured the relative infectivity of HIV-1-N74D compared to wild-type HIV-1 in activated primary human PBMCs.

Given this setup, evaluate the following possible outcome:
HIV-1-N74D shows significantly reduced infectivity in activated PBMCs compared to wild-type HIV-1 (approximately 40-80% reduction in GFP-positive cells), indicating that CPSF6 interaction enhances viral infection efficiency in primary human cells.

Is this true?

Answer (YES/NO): NO